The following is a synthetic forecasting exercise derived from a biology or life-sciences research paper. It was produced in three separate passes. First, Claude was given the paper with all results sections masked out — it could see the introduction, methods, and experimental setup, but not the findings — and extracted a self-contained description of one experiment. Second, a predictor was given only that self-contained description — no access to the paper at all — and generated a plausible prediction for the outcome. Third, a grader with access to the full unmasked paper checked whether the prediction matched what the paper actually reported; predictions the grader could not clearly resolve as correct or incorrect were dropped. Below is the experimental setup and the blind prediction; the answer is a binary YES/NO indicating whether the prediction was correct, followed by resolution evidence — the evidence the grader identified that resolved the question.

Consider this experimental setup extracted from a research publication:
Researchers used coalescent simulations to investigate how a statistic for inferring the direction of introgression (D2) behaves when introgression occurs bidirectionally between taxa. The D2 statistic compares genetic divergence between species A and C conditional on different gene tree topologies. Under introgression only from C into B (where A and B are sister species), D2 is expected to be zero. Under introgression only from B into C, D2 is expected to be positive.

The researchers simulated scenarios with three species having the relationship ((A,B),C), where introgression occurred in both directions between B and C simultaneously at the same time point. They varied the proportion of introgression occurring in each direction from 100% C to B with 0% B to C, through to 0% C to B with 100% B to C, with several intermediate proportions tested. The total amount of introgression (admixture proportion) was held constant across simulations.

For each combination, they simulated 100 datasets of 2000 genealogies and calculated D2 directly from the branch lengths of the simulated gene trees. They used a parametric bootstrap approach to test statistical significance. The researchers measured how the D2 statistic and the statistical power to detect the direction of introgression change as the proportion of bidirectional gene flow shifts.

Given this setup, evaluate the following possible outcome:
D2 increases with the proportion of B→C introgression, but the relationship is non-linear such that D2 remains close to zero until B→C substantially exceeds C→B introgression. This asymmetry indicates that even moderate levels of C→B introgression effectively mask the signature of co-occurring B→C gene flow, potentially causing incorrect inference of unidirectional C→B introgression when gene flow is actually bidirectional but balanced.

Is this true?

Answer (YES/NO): NO